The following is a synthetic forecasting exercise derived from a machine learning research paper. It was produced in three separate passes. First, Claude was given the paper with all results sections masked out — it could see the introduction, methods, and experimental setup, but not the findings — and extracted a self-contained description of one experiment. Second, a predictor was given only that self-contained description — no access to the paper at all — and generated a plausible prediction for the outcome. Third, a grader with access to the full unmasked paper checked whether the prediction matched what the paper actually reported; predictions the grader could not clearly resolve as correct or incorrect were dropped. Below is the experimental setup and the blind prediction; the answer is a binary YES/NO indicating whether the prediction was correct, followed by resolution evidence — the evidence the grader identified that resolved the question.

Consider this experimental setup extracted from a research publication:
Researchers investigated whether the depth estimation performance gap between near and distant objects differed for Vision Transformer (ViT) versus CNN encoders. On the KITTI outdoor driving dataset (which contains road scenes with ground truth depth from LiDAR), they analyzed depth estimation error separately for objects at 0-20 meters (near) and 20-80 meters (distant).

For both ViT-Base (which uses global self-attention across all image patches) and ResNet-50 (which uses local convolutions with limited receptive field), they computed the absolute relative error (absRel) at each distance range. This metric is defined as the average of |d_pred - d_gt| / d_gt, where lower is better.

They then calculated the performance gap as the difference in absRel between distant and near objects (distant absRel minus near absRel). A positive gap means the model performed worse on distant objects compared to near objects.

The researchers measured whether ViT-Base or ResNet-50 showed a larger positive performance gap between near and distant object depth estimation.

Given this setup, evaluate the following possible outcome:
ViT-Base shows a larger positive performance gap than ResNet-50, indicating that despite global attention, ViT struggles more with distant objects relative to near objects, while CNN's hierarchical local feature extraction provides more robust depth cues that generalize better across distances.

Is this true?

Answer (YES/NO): NO